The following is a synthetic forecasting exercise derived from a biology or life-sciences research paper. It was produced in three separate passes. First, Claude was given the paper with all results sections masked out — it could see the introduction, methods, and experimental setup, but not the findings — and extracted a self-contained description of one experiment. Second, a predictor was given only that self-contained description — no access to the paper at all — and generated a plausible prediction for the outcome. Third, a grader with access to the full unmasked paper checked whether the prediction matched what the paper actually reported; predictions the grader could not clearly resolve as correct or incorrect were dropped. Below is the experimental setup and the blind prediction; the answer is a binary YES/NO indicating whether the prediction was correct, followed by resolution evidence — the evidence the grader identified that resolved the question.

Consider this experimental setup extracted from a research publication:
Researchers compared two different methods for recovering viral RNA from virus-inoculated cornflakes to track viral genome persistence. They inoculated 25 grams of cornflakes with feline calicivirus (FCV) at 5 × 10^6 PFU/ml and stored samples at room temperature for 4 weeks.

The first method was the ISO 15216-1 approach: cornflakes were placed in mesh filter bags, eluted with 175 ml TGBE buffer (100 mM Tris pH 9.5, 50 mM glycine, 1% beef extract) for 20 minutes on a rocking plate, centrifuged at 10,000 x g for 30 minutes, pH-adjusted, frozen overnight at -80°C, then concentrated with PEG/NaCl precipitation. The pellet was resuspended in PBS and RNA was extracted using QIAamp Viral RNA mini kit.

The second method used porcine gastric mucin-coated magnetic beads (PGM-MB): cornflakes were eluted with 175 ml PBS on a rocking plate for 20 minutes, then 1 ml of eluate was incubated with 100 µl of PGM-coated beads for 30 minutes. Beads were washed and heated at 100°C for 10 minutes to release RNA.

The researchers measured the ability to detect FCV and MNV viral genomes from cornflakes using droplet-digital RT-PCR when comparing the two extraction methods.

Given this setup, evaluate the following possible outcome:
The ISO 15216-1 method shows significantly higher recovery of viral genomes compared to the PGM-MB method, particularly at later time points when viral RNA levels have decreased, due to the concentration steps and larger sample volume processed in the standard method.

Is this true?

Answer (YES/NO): NO